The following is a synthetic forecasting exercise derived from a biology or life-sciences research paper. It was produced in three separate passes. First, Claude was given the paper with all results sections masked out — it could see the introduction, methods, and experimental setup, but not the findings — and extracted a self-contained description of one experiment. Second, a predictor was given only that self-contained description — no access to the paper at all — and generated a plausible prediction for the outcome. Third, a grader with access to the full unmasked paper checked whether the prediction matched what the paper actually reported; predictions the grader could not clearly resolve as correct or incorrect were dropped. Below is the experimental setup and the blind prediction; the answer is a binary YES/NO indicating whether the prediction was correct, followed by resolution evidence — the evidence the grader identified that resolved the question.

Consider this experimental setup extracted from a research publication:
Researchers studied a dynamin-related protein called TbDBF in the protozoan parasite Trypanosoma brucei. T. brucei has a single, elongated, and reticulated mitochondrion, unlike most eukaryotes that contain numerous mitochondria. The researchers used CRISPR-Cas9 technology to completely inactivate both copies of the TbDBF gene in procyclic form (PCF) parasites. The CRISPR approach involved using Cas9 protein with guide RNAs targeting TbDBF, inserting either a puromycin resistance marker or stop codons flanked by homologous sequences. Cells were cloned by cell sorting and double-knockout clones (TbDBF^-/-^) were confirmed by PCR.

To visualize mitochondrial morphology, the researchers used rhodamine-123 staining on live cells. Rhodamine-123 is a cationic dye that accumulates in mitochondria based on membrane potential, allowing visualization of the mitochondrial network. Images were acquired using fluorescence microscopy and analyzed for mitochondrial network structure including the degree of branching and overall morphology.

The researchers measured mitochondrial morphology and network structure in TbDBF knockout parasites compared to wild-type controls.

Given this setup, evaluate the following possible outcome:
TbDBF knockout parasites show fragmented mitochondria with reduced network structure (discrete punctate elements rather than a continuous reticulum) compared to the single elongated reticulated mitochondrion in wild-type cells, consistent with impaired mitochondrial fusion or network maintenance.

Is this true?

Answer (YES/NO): NO